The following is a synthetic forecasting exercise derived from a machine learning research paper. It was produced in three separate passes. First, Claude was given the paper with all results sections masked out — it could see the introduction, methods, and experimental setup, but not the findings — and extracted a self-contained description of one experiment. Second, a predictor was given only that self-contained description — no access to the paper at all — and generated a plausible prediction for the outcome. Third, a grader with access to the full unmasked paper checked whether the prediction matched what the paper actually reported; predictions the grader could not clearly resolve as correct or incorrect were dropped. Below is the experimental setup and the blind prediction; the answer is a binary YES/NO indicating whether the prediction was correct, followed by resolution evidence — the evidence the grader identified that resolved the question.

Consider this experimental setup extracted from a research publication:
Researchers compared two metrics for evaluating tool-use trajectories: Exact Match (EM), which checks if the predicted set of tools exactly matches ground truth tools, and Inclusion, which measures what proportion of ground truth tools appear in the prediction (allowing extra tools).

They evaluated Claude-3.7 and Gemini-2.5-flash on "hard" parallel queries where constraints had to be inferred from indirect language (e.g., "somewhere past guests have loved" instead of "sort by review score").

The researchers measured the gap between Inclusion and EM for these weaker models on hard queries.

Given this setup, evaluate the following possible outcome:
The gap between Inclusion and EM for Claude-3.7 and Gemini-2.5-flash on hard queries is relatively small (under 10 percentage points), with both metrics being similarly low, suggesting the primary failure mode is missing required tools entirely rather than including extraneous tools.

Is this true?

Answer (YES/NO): NO